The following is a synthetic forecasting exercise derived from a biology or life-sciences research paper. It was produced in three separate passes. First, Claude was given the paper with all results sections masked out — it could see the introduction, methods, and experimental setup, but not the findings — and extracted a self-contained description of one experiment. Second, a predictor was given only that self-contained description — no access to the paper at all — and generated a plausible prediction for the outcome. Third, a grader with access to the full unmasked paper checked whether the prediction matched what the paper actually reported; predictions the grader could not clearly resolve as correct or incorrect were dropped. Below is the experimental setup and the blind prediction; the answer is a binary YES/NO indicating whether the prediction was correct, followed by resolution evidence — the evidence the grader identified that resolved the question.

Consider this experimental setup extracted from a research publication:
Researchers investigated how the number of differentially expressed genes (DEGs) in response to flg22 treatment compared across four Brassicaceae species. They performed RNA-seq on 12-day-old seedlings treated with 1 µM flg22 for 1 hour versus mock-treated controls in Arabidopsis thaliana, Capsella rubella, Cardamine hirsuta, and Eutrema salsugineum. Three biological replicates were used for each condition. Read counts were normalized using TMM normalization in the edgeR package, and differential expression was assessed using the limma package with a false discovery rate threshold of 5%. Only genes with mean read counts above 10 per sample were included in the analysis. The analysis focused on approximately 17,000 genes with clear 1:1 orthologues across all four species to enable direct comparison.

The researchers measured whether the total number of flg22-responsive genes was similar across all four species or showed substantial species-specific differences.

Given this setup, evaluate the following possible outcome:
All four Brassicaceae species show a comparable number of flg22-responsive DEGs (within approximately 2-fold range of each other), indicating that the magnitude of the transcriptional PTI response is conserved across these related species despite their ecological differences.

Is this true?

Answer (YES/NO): NO